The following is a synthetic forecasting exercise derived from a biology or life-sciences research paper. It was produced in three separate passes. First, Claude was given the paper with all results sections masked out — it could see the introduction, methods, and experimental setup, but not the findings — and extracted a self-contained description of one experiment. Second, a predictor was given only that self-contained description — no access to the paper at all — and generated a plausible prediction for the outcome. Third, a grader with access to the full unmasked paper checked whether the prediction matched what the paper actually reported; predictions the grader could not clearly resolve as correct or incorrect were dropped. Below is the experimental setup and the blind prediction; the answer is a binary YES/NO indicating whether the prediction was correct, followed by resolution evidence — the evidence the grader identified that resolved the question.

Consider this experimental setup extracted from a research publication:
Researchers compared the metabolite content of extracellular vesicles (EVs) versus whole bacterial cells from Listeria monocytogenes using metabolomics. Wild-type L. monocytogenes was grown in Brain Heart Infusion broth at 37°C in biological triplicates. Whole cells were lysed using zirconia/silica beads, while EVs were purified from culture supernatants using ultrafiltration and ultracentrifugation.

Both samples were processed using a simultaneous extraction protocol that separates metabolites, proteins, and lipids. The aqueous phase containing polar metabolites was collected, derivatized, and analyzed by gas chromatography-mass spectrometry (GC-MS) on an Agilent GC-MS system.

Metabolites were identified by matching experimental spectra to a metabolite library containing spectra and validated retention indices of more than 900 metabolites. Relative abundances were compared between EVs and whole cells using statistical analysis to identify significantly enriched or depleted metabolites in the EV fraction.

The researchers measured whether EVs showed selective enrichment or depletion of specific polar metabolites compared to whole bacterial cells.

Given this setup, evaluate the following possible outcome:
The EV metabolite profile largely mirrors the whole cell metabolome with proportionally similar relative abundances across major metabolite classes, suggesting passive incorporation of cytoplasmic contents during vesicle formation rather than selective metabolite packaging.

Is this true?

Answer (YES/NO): NO